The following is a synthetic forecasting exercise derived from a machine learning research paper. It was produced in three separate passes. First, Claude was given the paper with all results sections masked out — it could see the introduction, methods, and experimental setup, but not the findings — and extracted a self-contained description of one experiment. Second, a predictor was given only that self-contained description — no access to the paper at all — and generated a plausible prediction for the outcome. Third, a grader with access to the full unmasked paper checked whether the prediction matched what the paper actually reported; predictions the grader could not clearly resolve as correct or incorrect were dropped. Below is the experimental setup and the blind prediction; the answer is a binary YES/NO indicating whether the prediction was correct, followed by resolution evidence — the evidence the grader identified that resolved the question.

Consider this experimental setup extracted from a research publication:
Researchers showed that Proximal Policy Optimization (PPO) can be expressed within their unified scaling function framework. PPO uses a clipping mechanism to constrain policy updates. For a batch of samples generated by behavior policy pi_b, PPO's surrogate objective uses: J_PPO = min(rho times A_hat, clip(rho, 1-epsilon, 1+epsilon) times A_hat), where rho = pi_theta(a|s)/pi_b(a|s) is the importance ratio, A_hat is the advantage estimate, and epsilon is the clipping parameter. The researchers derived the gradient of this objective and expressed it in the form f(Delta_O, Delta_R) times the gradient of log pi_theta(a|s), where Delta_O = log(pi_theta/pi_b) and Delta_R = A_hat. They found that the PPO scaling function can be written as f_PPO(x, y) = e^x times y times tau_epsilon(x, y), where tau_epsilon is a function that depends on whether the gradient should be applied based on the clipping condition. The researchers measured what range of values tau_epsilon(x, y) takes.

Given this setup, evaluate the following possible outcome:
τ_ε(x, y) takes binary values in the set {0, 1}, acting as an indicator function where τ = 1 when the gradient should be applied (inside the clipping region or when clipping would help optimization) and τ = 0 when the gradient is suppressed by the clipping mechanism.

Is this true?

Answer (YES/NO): YES